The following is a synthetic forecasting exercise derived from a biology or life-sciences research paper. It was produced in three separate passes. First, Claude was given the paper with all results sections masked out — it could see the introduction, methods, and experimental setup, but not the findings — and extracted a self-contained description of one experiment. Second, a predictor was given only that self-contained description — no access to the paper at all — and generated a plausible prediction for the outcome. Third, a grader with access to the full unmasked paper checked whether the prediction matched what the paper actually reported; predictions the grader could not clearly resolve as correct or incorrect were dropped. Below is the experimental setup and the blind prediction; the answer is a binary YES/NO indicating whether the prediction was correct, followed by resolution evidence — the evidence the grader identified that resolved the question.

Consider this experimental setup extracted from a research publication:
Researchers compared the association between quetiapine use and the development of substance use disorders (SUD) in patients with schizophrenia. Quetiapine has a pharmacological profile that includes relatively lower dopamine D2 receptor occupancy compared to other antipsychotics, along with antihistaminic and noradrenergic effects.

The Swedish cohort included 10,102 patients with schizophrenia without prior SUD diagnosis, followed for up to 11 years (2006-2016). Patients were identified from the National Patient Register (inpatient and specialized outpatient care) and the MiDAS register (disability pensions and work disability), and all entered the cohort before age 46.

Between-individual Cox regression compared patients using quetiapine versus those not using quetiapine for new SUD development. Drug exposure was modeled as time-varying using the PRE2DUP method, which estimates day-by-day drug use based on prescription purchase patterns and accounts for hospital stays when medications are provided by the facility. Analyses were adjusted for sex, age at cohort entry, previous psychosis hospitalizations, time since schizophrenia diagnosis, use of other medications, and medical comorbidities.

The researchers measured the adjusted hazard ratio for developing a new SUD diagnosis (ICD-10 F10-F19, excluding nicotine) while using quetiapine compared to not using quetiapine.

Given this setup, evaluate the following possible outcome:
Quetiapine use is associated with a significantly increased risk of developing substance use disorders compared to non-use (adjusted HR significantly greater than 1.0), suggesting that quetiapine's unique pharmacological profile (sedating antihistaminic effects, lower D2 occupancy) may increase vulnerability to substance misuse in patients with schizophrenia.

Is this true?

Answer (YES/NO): NO